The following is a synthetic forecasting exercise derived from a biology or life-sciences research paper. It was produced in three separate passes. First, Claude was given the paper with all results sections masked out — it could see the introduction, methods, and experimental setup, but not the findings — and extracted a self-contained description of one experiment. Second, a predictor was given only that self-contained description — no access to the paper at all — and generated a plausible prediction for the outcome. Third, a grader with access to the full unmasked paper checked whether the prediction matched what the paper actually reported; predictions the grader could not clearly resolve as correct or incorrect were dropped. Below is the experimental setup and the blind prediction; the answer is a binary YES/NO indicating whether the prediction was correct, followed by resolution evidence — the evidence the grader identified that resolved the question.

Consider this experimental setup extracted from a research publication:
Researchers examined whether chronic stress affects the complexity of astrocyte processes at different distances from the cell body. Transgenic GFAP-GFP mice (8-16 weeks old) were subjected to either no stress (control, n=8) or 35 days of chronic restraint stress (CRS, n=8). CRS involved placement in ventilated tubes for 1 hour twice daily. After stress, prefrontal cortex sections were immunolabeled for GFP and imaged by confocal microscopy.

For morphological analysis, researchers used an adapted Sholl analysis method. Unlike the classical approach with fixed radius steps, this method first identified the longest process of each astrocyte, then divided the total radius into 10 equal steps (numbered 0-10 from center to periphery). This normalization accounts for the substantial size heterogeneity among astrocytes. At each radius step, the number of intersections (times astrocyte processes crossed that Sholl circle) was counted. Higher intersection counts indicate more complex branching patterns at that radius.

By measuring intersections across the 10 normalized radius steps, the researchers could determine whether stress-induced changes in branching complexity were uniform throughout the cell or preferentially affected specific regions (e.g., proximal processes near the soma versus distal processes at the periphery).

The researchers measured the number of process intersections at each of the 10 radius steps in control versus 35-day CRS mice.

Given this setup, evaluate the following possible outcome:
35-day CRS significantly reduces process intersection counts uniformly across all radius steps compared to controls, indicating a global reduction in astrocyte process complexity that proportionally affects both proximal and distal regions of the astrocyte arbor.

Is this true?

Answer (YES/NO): NO